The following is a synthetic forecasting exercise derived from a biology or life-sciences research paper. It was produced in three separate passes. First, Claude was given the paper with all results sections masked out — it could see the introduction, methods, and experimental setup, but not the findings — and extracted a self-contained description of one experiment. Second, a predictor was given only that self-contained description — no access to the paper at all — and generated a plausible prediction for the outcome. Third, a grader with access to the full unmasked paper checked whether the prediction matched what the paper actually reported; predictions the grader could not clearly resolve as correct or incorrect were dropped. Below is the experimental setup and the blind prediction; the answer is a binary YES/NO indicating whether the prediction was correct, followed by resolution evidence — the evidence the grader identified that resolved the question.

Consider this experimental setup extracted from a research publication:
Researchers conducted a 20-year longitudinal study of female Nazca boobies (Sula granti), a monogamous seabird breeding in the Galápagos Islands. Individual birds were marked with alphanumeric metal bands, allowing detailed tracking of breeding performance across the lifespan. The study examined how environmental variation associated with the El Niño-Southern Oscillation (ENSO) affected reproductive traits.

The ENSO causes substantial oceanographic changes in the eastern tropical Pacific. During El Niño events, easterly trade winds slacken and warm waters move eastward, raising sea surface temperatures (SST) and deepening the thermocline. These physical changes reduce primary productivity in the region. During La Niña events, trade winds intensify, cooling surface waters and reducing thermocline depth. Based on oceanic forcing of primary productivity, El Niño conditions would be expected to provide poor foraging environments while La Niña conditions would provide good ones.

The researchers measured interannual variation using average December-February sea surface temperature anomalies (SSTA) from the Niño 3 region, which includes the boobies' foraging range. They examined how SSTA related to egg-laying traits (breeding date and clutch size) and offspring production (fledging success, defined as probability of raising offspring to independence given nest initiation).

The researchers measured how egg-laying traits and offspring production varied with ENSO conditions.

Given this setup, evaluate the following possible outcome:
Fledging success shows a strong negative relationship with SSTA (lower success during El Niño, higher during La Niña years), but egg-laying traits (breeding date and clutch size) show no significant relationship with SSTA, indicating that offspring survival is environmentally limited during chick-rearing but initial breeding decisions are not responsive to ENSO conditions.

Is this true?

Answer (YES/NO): NO